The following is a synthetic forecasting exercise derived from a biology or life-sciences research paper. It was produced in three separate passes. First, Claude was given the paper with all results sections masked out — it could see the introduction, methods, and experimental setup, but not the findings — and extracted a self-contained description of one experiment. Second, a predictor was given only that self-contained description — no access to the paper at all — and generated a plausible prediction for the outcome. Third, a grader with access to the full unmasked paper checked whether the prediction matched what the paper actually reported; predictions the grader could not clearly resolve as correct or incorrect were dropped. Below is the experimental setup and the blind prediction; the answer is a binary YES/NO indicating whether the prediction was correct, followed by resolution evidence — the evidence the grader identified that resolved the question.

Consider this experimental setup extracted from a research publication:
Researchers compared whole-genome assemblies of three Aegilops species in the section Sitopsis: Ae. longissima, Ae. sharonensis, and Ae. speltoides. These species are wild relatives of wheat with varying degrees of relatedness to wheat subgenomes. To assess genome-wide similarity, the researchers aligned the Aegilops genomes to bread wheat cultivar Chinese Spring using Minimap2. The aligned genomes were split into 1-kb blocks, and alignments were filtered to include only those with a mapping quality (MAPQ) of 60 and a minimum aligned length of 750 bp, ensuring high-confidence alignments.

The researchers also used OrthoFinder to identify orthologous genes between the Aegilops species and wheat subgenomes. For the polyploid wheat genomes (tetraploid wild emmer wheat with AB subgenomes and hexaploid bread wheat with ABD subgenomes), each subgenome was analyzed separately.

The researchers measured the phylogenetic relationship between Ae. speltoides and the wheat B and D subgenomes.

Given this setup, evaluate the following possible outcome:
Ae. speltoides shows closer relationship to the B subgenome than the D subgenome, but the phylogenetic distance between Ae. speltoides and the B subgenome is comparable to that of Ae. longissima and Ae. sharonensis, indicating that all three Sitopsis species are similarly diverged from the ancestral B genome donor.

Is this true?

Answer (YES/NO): NO